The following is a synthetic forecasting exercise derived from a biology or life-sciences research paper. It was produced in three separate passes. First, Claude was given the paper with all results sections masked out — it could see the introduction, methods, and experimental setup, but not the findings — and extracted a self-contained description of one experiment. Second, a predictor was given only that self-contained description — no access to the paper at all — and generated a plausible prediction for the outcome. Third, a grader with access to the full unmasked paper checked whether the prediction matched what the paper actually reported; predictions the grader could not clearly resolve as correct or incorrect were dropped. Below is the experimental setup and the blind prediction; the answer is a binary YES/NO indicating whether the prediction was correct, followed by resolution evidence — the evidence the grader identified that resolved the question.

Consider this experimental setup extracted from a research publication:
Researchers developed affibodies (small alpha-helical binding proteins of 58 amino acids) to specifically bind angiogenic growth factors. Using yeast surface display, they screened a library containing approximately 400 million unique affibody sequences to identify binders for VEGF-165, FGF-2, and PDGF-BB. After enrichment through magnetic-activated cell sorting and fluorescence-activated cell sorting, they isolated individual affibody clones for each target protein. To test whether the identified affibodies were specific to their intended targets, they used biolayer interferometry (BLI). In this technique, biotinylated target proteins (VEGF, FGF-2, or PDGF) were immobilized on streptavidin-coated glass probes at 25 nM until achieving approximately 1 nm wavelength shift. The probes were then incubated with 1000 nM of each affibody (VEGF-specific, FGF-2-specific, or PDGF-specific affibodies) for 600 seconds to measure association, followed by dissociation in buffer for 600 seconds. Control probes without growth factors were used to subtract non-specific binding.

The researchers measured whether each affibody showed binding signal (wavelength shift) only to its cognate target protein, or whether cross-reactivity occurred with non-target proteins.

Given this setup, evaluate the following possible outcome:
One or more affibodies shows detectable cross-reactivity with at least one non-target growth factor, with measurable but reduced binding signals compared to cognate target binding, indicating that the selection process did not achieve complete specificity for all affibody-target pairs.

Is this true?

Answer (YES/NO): YES